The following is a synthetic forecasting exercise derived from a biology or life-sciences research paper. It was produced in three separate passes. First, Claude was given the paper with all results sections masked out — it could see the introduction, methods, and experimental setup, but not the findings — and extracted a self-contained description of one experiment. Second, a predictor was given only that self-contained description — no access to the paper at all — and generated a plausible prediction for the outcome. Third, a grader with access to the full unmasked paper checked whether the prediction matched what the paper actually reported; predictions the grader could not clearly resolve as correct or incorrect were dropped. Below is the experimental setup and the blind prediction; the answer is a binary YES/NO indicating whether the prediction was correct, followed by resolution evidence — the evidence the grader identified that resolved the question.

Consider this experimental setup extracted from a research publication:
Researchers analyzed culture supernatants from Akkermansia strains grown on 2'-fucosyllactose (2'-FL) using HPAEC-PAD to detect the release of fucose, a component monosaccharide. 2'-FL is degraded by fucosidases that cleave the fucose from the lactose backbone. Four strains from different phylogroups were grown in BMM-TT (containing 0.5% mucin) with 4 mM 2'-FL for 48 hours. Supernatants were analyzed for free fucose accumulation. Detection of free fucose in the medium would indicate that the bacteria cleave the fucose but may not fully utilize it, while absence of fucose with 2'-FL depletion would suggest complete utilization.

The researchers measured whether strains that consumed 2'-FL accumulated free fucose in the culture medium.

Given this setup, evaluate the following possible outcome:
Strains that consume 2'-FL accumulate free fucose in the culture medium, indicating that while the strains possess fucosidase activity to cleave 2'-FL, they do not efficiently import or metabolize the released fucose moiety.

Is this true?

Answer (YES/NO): NO